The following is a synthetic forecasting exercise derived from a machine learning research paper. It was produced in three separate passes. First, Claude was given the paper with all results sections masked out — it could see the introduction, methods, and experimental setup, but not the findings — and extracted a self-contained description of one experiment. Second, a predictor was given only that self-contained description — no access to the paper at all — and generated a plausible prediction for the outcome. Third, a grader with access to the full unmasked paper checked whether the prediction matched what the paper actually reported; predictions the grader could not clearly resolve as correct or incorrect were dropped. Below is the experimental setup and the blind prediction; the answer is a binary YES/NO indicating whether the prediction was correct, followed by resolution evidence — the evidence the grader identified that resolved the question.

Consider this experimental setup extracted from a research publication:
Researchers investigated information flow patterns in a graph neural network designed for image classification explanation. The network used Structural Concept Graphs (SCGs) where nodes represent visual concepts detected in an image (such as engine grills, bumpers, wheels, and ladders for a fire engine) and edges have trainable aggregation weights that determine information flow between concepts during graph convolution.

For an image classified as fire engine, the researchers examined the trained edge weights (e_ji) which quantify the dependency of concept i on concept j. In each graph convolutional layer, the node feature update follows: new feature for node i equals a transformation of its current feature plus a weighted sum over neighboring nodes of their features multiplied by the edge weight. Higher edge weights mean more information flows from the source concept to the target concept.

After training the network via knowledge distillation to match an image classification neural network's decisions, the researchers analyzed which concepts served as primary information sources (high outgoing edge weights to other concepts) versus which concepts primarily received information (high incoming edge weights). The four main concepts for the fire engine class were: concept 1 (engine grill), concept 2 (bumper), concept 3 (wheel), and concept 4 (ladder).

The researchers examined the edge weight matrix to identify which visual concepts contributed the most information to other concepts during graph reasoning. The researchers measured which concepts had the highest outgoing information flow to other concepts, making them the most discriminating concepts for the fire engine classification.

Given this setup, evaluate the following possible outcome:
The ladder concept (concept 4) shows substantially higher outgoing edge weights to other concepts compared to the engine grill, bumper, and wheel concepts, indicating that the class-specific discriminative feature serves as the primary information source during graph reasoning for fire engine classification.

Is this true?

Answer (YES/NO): NO